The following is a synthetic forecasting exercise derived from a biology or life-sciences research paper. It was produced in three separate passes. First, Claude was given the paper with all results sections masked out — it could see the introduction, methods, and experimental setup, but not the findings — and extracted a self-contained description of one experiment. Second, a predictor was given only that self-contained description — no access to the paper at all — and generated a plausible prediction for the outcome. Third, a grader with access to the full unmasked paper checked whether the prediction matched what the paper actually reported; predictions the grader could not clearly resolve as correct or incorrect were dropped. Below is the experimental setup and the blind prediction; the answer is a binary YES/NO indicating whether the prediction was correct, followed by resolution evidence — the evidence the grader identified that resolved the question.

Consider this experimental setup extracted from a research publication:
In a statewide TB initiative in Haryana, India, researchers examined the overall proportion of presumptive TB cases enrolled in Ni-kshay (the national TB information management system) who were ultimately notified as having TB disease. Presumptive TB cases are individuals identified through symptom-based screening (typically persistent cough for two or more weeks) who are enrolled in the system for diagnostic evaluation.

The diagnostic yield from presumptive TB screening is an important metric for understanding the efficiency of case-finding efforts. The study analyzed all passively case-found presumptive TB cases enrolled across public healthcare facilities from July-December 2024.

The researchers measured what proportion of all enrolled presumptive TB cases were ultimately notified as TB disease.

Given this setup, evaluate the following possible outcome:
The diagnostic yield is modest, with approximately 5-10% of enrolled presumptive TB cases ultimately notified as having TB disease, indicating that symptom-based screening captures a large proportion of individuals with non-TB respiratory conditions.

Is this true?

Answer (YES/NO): YES